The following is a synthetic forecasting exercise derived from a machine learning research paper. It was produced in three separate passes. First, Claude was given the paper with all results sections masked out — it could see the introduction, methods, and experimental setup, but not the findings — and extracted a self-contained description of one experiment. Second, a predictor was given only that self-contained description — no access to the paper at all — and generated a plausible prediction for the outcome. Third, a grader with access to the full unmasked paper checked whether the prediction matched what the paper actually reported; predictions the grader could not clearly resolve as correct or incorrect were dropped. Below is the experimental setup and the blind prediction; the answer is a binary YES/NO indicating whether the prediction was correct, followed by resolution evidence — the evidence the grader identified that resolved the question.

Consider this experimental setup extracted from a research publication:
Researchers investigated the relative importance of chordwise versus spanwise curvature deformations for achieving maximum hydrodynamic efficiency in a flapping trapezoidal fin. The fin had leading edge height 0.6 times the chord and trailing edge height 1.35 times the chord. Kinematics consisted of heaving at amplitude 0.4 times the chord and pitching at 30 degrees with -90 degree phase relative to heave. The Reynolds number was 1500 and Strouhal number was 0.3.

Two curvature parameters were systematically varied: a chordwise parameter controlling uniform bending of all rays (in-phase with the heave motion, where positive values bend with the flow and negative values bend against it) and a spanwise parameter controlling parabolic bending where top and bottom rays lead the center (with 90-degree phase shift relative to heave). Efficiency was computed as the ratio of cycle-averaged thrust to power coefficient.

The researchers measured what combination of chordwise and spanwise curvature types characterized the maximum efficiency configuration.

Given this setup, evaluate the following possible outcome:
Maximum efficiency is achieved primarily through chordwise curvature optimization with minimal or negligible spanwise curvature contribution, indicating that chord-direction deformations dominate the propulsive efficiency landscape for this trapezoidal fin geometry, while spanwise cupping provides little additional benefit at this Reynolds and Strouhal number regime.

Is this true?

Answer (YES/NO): NO